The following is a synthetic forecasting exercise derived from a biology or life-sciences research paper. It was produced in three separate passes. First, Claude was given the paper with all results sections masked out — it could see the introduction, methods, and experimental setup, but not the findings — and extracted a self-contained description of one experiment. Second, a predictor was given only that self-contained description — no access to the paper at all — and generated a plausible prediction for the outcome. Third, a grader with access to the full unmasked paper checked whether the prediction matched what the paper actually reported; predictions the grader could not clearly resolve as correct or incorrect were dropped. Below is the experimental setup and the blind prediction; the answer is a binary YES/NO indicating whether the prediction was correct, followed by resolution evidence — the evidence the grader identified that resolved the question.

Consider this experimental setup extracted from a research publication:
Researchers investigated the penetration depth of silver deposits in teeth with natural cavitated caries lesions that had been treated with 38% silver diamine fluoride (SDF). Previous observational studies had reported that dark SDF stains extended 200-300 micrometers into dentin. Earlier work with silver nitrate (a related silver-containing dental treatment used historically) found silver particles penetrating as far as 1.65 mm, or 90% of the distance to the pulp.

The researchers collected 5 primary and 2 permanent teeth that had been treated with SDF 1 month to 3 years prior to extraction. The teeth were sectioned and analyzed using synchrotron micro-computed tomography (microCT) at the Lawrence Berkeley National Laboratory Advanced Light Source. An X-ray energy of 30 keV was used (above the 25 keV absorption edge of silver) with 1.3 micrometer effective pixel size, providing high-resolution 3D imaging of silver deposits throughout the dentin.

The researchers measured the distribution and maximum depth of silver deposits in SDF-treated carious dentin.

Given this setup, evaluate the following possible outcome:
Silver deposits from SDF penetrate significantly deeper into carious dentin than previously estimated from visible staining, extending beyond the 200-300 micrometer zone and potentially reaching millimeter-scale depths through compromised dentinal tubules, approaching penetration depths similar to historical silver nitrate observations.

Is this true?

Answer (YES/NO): NO